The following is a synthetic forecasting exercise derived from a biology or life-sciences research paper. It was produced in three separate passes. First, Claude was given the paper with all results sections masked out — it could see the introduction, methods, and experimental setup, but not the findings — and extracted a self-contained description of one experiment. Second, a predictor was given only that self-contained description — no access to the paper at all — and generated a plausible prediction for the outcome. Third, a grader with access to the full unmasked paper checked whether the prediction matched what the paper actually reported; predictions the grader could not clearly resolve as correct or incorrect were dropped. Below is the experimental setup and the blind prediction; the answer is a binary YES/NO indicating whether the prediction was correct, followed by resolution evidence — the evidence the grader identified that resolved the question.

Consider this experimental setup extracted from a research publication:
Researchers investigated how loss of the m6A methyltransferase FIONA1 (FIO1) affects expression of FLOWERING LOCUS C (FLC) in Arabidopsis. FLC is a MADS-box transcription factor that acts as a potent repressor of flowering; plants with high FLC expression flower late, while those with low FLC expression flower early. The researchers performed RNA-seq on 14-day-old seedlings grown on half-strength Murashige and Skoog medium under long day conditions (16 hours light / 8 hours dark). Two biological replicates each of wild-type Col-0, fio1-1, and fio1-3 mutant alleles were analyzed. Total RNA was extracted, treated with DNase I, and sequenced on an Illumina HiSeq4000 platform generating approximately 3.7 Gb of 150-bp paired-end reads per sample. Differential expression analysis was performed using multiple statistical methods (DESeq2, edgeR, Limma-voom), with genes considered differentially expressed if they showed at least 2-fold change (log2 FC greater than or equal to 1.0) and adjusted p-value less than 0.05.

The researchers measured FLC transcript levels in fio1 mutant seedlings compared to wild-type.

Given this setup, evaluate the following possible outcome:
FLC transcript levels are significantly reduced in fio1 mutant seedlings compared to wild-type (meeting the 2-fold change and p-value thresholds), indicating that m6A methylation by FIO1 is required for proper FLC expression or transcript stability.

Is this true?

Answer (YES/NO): YES